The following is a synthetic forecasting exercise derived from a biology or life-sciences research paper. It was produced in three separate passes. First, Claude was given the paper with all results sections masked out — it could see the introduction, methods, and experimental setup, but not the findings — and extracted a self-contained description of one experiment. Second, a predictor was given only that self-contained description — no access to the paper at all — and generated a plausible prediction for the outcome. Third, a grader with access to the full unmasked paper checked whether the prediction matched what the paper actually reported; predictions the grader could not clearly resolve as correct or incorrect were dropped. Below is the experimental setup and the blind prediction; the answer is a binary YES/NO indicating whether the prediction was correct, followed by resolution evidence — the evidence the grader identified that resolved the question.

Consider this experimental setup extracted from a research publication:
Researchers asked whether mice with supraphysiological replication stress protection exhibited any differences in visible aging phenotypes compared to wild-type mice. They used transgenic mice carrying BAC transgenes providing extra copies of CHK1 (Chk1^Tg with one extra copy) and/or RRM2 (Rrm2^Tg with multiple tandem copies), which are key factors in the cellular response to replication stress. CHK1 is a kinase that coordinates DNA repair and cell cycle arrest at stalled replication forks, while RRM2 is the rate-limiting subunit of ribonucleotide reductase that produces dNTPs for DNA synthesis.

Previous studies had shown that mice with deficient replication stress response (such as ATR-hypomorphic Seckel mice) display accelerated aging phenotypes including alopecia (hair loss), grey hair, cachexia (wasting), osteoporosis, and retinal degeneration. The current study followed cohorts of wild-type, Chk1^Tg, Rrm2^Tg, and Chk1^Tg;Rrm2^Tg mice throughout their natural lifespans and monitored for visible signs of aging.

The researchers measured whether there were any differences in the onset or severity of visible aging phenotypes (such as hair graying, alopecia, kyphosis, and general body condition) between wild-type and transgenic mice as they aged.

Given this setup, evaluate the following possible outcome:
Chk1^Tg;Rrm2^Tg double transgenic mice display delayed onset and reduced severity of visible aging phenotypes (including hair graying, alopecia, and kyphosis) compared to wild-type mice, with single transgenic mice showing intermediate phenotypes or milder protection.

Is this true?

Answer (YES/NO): NO